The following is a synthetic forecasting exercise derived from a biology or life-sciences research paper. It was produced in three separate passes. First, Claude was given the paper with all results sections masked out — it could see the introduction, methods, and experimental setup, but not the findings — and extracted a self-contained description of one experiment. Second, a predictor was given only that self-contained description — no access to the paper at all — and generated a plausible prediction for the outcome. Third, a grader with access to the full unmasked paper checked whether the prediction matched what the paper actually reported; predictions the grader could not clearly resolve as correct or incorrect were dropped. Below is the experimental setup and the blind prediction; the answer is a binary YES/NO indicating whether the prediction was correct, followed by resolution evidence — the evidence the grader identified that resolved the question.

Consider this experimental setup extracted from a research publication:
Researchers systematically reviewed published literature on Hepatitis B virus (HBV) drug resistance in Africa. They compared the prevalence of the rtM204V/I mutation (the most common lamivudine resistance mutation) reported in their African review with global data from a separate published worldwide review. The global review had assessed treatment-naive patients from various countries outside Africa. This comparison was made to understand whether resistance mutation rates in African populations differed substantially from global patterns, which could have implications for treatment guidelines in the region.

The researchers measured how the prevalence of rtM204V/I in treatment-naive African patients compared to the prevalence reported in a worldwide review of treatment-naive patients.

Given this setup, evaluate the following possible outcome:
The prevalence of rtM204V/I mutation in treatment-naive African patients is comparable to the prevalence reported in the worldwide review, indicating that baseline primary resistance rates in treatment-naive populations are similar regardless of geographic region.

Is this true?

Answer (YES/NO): NO